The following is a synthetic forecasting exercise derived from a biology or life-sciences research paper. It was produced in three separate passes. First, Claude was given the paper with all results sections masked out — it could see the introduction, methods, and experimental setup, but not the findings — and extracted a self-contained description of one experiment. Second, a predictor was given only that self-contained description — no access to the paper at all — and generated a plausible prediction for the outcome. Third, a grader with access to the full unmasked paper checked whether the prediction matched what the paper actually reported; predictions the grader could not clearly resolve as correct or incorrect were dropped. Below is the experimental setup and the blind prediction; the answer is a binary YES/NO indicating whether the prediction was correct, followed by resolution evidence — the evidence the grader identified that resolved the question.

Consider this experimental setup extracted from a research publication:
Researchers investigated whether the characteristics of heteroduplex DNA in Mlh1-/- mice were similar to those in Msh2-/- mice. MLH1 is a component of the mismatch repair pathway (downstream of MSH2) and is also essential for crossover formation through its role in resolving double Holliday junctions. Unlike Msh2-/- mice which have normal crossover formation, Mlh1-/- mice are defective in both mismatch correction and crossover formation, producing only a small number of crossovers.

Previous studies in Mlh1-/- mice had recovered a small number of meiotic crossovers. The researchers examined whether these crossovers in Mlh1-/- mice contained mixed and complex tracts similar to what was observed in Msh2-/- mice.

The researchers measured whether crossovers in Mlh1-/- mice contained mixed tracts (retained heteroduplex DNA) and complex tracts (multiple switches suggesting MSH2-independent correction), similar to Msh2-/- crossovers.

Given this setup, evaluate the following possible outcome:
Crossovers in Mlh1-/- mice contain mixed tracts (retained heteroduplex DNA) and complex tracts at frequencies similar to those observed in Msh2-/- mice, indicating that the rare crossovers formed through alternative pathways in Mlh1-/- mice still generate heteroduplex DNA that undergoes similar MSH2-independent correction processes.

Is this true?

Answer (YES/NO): YES